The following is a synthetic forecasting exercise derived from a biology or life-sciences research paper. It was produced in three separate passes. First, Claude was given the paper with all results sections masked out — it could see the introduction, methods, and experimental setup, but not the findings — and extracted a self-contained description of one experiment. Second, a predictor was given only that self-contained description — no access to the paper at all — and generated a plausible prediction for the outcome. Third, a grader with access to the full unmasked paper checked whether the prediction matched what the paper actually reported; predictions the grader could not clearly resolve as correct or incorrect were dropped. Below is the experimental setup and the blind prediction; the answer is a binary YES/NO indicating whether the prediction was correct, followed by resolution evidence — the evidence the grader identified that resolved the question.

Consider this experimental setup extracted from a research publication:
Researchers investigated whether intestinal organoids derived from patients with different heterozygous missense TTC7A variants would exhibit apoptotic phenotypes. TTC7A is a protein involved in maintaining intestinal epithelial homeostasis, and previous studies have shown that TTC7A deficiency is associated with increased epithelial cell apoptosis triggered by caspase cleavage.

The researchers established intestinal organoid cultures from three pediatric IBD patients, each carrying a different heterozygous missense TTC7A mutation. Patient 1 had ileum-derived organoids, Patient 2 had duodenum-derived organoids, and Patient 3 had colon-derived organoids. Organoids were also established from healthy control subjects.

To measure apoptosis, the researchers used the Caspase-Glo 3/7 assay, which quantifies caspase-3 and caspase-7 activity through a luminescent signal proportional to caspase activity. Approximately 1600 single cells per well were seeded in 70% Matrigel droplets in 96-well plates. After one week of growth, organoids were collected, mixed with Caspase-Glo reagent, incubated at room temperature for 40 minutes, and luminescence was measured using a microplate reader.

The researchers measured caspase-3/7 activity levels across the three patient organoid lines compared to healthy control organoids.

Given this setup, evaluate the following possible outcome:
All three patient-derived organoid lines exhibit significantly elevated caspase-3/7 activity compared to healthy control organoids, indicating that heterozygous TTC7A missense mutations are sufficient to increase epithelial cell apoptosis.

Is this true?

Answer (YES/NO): NO